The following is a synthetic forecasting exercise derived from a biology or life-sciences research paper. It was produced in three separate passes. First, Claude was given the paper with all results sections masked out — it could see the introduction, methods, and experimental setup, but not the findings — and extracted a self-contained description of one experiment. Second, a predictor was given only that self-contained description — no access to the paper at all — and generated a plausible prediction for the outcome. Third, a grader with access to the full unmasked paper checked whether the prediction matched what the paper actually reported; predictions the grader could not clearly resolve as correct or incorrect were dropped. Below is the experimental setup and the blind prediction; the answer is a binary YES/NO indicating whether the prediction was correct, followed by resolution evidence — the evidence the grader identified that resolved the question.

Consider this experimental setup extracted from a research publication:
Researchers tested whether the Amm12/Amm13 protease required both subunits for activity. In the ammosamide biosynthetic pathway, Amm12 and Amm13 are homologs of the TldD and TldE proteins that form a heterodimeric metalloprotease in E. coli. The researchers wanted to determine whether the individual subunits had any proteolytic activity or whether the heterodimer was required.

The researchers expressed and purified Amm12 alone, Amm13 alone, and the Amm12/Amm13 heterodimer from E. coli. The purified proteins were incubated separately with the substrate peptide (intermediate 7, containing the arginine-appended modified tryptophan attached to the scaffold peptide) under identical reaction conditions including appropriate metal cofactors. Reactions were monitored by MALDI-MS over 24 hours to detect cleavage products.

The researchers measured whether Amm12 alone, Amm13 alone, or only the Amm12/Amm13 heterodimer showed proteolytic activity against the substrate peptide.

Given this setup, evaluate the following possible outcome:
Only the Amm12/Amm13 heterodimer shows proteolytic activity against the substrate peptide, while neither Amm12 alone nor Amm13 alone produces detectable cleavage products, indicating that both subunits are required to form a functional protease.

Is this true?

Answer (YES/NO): YES